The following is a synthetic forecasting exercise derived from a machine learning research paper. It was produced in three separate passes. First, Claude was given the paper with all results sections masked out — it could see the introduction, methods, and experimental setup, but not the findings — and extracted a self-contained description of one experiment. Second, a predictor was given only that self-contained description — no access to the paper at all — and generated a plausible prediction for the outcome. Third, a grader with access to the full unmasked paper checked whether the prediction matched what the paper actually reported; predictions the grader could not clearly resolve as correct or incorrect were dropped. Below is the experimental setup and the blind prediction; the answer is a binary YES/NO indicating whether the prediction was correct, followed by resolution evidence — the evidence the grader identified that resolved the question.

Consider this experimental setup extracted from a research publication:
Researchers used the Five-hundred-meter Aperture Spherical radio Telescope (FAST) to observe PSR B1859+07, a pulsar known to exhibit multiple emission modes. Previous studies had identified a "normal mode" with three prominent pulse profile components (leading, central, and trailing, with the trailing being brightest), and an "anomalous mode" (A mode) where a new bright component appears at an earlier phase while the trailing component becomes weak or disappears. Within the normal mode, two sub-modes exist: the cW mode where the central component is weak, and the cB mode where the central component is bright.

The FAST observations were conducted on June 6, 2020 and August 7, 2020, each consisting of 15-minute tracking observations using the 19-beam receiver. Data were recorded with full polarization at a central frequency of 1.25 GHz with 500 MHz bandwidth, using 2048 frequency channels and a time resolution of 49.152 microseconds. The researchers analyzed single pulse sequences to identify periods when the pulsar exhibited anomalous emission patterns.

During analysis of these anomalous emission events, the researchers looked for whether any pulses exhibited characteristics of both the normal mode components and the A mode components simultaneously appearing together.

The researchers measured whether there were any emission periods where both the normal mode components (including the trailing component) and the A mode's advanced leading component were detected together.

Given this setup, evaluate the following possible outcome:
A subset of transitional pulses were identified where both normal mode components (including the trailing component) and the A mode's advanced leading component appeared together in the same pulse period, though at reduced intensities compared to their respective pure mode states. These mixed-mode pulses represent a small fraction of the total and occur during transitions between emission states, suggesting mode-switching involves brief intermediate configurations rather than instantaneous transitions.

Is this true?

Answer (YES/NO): NO